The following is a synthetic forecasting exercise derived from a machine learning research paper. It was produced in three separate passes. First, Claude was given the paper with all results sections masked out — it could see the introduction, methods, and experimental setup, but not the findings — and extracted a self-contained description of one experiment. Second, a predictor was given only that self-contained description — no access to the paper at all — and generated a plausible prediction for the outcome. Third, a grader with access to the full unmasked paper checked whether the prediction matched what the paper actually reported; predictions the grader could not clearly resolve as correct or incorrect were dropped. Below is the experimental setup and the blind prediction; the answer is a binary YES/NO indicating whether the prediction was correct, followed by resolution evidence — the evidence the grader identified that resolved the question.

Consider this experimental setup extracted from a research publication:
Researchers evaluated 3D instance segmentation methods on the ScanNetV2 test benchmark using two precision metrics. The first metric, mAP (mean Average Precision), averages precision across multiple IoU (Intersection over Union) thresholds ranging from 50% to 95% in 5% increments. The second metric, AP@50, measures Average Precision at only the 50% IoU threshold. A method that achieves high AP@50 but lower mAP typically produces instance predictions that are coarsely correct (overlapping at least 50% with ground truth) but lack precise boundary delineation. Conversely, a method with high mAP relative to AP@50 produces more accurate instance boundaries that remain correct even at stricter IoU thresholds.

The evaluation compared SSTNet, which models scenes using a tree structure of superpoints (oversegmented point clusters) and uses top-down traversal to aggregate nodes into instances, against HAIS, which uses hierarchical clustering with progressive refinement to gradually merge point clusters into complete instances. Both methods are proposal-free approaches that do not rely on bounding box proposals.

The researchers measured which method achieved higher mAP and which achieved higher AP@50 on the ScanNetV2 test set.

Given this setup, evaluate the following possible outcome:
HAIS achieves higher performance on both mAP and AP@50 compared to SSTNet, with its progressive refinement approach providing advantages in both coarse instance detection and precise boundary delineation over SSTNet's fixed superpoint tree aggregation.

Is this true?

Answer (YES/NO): NO